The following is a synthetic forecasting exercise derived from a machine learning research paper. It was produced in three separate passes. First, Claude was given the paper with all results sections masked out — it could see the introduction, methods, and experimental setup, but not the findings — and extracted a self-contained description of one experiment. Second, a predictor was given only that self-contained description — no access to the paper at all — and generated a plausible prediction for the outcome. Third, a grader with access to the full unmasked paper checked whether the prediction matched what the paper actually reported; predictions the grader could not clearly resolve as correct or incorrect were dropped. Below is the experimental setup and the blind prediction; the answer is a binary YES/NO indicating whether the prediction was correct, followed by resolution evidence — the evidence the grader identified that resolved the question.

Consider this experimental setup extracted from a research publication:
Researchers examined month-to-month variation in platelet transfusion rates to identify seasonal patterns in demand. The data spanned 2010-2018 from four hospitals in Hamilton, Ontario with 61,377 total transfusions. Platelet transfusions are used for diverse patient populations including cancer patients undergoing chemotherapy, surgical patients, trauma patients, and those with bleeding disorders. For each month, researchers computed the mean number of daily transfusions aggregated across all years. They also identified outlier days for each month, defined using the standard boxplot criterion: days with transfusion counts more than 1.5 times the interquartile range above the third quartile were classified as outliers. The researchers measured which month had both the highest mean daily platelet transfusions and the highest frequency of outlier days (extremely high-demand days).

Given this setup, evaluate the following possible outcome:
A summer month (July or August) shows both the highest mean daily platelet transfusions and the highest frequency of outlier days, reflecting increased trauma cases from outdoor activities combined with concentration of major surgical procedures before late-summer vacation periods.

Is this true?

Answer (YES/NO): YES